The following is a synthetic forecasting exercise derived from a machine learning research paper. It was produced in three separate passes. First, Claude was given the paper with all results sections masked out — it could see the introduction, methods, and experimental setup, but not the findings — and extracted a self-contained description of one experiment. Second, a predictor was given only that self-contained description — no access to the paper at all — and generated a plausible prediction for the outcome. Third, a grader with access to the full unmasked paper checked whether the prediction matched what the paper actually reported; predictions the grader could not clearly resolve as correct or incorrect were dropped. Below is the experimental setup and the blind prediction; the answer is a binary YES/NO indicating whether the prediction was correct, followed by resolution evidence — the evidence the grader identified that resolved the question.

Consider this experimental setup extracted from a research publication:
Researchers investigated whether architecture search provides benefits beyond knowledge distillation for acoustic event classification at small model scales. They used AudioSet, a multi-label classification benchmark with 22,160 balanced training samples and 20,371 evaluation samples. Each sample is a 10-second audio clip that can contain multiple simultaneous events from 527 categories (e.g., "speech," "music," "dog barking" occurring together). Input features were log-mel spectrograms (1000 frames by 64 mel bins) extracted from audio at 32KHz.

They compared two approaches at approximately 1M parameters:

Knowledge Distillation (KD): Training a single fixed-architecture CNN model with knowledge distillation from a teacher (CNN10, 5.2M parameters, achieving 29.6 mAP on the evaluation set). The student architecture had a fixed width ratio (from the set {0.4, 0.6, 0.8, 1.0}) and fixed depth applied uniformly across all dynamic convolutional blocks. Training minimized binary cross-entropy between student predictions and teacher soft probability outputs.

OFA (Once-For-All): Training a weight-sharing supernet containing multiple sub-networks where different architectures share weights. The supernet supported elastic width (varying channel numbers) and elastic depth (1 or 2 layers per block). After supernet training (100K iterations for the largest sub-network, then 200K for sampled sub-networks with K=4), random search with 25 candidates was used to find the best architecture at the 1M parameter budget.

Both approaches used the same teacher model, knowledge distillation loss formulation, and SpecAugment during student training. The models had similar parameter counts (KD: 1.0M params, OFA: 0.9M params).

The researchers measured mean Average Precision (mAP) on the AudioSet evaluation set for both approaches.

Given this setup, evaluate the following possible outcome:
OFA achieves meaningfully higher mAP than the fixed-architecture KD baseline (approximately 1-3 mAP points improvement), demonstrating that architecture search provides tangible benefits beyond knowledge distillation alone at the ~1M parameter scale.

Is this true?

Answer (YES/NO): YES